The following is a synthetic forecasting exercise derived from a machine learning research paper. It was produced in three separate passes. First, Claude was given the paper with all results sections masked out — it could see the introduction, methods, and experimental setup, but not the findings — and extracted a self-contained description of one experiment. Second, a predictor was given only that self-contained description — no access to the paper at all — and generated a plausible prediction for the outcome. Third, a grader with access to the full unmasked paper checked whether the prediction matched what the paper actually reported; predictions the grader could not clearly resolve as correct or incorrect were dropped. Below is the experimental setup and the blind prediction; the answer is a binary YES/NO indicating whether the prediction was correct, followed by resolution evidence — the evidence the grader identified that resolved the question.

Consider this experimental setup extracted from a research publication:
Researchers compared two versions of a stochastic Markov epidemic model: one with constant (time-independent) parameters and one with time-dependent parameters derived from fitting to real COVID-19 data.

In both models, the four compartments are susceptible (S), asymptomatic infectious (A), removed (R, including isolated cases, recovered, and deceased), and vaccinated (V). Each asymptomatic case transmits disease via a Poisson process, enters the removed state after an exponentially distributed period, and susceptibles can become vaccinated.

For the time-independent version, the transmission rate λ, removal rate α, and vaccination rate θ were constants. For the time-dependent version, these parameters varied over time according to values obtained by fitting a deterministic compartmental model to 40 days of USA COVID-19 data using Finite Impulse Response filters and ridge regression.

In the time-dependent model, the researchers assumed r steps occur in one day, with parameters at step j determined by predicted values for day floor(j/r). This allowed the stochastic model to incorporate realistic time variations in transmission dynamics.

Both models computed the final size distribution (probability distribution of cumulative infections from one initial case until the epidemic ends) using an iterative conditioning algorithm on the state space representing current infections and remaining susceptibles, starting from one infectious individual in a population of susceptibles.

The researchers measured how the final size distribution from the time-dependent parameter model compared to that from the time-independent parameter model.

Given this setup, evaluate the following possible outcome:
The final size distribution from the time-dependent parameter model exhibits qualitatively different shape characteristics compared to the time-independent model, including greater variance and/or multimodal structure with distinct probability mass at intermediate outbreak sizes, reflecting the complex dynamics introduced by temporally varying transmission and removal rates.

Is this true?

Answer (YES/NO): NO